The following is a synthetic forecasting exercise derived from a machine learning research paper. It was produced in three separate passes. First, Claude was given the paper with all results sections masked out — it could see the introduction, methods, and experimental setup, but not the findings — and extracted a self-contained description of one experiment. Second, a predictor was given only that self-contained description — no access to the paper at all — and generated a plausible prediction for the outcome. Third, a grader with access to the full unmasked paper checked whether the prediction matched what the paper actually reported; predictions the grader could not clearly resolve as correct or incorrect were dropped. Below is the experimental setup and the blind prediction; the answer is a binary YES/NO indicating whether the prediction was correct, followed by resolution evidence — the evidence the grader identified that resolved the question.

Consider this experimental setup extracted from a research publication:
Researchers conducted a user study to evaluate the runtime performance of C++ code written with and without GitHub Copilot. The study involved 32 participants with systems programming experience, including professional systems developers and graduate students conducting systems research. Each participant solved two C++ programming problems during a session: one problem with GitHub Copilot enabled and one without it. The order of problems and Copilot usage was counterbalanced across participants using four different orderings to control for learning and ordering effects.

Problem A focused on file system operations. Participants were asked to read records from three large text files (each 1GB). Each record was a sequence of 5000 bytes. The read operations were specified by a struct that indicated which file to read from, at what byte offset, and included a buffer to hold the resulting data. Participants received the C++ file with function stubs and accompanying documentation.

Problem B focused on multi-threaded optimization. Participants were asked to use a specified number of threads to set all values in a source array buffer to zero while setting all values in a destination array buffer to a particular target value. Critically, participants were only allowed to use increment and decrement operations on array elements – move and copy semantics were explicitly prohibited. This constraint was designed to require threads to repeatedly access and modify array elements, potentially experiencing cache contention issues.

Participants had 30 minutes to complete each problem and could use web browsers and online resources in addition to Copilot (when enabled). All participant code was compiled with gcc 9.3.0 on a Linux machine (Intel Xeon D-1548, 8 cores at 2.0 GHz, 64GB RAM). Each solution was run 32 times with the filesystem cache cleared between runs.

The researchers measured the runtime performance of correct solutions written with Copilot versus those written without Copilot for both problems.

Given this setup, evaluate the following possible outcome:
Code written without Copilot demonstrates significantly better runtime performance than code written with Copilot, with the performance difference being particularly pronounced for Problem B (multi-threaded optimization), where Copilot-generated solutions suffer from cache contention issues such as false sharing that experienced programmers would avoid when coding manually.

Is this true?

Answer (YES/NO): NO